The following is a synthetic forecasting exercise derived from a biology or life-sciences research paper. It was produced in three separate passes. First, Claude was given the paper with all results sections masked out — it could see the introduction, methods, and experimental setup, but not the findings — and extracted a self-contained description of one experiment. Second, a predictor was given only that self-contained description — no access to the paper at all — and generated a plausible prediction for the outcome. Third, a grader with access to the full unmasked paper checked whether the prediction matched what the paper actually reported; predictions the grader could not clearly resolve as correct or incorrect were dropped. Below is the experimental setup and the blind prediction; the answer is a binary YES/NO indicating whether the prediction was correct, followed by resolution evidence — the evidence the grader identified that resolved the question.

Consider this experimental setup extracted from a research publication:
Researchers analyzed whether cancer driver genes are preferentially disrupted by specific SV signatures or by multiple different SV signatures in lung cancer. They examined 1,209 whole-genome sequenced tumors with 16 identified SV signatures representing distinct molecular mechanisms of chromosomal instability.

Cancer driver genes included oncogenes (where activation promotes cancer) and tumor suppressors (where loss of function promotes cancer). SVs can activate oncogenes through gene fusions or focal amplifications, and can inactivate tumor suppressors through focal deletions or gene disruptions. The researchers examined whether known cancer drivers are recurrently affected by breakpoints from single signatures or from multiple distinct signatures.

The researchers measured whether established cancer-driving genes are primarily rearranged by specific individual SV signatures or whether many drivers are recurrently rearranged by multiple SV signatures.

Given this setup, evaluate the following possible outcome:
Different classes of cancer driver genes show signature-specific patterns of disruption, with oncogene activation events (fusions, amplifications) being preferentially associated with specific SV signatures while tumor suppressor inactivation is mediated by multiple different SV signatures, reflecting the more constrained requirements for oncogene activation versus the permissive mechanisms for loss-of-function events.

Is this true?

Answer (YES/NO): NO